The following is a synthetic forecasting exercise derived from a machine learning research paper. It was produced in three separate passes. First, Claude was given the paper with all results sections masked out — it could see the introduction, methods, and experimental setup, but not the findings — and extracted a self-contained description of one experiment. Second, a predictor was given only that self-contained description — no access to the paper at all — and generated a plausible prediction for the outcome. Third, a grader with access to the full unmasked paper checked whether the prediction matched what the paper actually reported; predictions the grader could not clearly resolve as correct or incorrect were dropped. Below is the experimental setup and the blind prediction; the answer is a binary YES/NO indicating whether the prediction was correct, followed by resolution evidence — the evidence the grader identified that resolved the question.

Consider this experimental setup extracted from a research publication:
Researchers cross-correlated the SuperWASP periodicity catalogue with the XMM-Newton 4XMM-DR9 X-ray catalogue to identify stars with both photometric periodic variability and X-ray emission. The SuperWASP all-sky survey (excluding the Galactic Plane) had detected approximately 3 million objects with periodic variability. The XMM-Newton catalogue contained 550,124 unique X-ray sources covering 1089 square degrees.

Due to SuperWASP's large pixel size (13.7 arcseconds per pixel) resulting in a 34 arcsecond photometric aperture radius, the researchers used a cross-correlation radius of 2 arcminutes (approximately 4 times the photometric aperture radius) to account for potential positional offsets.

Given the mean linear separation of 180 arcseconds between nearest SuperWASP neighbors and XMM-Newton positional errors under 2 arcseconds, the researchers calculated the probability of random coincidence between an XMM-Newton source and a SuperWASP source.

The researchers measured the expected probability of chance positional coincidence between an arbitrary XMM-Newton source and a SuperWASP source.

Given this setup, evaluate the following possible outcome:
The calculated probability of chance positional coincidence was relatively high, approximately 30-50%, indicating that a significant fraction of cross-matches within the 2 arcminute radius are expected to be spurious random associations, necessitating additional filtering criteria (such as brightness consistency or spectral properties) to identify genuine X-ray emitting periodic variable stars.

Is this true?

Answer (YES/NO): NO